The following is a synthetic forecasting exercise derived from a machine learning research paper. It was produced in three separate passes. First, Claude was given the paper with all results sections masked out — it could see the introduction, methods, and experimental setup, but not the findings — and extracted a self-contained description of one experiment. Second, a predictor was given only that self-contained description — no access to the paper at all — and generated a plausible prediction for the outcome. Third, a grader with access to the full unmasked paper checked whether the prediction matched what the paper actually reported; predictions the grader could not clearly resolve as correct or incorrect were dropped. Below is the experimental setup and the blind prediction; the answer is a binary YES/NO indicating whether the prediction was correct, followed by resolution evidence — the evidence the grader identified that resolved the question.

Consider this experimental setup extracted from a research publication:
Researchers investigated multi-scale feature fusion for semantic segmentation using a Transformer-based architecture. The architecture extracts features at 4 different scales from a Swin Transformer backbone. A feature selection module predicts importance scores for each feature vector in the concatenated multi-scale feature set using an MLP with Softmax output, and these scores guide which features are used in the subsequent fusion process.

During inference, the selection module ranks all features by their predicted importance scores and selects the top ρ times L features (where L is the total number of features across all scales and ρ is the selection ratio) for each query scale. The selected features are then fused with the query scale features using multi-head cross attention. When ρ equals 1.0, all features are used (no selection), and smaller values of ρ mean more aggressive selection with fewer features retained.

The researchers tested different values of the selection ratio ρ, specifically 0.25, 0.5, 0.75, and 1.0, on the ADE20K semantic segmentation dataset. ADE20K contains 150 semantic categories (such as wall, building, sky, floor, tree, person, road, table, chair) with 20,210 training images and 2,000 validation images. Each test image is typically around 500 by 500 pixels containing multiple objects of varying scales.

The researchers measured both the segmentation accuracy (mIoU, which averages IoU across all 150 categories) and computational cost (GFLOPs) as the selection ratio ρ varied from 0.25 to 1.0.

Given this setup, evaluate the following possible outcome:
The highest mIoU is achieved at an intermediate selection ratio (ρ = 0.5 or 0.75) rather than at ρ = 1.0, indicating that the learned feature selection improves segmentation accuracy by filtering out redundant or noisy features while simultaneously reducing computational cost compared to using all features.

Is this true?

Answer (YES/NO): YES